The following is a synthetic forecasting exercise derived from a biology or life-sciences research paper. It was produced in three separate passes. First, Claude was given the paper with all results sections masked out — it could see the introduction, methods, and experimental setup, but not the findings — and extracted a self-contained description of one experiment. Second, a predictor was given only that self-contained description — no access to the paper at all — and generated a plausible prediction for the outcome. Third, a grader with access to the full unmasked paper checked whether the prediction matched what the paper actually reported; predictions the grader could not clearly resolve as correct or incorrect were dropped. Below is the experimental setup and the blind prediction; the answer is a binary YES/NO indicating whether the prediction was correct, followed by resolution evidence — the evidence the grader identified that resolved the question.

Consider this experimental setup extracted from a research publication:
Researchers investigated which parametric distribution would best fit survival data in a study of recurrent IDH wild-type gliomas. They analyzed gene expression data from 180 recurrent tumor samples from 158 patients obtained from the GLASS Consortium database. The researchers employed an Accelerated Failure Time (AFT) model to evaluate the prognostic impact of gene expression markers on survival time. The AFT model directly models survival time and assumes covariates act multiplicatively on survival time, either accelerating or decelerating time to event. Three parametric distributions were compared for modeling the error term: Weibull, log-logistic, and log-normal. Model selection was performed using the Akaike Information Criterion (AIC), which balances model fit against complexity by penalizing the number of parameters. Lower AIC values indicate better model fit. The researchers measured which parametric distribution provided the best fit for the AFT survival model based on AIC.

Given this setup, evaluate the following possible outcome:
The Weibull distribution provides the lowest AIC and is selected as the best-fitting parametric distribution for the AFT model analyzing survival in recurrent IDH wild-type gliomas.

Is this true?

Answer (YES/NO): NO